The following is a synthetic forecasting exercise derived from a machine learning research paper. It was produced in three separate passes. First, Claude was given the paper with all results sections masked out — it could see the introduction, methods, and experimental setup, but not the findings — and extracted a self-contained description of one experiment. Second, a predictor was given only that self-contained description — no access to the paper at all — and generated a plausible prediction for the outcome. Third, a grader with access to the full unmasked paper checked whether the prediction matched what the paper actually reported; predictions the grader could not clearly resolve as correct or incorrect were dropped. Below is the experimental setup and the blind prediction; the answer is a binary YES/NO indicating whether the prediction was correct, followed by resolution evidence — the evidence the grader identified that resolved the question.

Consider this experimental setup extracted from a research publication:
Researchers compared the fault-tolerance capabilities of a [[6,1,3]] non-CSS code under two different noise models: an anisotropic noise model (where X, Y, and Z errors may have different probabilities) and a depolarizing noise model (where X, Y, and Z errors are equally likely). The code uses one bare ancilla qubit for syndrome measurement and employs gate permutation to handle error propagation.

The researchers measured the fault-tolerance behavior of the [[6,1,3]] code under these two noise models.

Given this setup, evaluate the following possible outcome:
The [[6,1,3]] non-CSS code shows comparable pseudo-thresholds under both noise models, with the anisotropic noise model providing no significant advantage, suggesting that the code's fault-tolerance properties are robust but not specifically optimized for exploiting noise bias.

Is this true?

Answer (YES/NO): NO